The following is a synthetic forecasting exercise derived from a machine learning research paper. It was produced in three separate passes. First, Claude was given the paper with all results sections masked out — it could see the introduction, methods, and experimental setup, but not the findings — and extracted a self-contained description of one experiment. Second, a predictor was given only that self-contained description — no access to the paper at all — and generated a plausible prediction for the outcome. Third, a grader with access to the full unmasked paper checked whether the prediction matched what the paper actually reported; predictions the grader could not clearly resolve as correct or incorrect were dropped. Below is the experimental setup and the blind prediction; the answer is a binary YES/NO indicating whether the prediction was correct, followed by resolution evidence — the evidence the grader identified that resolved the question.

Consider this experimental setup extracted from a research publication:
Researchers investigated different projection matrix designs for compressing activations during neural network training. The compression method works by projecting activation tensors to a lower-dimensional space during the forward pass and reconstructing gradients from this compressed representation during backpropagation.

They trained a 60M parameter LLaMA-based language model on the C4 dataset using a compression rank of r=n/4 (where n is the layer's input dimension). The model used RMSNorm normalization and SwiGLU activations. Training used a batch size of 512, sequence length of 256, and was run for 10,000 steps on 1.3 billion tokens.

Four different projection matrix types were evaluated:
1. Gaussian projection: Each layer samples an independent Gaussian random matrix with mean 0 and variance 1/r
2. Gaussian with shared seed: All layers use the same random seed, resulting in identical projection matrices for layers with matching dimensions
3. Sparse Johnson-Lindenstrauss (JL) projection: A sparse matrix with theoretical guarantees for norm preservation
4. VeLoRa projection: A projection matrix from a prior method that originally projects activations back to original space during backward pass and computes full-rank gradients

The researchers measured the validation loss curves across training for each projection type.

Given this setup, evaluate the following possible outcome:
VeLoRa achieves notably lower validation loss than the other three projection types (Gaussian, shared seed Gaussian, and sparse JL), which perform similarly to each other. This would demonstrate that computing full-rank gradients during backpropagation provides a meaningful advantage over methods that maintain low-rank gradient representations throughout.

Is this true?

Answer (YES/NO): NO